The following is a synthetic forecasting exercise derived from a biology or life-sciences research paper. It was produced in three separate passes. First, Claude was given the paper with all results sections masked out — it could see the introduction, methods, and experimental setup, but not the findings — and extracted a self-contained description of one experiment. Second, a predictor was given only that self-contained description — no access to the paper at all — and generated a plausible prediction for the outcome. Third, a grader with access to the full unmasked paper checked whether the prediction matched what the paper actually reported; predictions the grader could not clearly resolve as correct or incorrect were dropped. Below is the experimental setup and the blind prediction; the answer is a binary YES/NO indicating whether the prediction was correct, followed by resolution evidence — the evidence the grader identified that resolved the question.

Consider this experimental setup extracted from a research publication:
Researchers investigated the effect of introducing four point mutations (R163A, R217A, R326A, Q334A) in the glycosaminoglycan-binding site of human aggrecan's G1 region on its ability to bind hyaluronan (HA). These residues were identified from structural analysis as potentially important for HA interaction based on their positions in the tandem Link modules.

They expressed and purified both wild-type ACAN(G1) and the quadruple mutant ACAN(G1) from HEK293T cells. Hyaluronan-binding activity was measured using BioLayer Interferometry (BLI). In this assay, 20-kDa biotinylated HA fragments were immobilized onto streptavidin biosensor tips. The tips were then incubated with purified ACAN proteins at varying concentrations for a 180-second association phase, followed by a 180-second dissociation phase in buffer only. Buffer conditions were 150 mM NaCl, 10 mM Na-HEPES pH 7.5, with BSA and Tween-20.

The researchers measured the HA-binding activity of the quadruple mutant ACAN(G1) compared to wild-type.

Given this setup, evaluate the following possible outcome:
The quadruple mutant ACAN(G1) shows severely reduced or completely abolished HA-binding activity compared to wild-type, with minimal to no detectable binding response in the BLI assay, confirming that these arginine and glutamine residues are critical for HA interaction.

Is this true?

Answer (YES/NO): YES